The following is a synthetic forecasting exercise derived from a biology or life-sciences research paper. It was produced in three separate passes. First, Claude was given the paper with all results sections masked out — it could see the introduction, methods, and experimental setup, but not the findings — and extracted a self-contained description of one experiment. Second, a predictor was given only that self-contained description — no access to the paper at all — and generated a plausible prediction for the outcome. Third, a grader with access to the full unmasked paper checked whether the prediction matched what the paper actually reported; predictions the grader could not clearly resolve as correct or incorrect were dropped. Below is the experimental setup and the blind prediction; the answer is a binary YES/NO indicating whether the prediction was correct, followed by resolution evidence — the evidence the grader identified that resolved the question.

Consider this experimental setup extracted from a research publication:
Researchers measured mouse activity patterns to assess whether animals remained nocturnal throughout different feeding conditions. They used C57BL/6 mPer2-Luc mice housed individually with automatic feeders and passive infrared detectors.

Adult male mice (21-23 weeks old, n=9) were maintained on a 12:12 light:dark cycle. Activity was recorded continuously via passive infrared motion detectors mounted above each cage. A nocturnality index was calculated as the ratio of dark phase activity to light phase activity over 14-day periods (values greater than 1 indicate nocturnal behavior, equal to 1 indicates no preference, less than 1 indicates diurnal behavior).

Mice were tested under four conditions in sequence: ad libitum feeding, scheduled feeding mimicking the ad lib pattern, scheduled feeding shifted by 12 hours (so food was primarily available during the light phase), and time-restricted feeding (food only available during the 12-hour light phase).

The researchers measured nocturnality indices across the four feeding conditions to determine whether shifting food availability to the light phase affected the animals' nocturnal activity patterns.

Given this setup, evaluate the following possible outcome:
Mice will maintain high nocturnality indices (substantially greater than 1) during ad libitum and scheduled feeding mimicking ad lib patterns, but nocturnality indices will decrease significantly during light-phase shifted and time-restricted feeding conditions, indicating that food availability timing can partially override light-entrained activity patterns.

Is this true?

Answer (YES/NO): NO